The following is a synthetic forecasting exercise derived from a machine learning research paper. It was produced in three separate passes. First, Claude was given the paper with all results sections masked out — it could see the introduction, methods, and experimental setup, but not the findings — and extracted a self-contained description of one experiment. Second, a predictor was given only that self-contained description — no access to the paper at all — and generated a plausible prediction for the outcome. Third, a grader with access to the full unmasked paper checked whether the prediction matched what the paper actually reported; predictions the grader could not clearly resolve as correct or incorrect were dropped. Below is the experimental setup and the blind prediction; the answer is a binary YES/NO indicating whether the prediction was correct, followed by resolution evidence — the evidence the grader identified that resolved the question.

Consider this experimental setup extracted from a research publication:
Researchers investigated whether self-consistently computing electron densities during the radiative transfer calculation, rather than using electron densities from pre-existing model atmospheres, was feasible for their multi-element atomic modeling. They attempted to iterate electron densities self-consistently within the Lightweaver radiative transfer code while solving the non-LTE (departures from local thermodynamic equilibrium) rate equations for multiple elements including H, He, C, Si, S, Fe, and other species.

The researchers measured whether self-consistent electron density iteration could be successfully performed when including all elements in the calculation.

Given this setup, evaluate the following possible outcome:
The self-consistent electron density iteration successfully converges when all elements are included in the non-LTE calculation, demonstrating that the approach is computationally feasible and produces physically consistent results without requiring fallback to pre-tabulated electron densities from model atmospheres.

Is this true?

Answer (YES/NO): NO